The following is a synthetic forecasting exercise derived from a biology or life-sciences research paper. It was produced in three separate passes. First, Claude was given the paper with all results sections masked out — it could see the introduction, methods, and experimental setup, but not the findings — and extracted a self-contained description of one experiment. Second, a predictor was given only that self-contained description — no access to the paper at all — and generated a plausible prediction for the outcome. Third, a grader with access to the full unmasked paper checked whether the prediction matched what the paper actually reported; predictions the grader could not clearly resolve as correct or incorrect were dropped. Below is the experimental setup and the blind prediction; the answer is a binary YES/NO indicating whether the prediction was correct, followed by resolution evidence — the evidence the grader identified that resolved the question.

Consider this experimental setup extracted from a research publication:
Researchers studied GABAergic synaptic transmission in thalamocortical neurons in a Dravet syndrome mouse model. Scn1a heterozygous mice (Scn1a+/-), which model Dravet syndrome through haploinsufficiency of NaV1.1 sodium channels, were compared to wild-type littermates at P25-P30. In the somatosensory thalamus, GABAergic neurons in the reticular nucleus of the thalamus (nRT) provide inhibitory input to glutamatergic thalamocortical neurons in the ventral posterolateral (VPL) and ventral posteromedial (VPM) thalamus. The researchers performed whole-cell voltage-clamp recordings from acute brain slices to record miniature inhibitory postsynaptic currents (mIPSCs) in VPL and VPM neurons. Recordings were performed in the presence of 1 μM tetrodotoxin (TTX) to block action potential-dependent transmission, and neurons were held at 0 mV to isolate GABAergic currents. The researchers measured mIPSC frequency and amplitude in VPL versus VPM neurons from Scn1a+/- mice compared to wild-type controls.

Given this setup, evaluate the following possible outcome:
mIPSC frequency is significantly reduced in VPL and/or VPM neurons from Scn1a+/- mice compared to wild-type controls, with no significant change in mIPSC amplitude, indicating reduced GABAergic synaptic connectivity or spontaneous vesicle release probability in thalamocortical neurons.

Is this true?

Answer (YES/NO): NO